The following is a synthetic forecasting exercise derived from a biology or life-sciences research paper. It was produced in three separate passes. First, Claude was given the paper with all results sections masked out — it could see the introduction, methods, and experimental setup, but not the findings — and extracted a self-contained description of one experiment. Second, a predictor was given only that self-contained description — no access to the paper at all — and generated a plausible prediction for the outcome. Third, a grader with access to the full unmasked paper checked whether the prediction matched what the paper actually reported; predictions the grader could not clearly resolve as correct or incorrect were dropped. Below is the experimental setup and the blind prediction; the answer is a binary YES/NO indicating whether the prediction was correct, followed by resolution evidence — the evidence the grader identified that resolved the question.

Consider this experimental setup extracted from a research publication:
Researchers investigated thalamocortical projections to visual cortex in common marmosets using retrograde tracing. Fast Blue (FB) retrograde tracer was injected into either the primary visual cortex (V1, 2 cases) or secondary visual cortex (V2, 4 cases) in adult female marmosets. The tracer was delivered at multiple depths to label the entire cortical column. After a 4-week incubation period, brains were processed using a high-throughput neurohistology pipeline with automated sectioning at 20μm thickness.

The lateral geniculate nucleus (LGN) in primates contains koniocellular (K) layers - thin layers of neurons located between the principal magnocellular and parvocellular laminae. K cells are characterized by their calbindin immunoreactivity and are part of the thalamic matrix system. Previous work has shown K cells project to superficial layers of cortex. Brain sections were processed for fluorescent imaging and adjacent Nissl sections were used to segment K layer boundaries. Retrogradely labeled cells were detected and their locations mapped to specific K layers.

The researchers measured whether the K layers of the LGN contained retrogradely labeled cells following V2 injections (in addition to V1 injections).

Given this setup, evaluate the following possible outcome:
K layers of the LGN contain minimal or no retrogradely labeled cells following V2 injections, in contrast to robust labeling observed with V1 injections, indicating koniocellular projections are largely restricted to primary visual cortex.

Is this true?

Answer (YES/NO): NO